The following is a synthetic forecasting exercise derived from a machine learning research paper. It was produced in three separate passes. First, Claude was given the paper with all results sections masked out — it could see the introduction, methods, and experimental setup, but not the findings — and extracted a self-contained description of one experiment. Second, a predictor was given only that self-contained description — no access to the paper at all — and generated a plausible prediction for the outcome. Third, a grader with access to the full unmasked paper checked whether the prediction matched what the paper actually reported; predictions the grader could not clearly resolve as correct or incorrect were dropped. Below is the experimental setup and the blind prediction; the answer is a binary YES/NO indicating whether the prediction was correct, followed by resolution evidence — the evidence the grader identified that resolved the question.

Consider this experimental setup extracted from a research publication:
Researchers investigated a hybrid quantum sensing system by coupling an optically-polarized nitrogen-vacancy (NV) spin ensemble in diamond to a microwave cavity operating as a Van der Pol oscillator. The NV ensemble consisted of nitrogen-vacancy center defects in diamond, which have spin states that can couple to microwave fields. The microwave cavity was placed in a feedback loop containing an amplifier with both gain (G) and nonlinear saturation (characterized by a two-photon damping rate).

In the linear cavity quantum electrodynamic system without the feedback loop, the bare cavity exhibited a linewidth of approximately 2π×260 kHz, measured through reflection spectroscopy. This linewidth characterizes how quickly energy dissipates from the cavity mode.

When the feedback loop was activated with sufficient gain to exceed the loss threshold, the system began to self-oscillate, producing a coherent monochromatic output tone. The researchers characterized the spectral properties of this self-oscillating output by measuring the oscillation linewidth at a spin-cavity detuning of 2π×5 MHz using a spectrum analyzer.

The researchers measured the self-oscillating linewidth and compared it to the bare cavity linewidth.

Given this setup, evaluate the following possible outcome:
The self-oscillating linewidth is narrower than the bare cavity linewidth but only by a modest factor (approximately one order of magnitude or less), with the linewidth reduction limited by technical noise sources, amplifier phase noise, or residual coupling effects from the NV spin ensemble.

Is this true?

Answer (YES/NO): NO